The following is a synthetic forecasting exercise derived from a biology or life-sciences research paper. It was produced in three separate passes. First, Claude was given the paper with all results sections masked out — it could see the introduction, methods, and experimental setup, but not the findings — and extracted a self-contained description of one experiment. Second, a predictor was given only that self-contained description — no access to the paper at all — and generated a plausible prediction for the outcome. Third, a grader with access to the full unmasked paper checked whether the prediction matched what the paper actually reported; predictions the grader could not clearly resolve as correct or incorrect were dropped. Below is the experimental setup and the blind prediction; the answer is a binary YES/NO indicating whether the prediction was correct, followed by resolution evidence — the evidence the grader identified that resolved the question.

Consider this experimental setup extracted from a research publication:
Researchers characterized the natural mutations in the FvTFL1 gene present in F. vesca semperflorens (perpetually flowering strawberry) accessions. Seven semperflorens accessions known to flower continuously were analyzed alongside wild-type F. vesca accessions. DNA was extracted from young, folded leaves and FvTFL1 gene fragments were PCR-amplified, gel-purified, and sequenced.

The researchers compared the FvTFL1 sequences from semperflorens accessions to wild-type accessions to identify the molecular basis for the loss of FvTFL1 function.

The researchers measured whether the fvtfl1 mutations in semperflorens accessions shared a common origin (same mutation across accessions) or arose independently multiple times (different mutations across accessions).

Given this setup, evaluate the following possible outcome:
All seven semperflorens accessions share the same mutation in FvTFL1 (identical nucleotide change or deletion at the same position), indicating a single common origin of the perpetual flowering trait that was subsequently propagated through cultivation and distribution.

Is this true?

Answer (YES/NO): YES